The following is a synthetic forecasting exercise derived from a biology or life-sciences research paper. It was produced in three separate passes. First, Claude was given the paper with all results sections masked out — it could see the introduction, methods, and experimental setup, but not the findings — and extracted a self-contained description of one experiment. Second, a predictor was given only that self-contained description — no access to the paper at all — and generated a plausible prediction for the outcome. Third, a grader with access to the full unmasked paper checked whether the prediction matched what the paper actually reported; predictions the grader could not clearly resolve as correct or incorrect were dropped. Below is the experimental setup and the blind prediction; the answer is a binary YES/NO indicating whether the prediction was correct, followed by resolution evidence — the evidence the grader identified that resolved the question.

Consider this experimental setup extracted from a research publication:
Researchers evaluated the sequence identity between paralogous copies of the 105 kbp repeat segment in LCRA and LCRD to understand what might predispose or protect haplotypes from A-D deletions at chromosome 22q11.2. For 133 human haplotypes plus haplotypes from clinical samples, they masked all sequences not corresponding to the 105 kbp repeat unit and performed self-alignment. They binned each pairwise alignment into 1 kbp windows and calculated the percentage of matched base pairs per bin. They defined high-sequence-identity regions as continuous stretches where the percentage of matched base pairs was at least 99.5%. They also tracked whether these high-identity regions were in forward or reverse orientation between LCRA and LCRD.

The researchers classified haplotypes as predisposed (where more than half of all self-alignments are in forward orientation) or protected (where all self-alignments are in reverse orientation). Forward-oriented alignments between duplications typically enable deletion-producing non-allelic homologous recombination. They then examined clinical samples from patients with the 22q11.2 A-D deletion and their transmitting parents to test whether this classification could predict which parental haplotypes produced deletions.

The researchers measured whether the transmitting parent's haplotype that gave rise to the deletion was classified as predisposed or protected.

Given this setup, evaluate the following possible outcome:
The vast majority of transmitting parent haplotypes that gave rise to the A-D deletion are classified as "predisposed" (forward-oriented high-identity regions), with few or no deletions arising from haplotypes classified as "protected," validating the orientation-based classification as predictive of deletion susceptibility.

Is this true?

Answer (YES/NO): NO